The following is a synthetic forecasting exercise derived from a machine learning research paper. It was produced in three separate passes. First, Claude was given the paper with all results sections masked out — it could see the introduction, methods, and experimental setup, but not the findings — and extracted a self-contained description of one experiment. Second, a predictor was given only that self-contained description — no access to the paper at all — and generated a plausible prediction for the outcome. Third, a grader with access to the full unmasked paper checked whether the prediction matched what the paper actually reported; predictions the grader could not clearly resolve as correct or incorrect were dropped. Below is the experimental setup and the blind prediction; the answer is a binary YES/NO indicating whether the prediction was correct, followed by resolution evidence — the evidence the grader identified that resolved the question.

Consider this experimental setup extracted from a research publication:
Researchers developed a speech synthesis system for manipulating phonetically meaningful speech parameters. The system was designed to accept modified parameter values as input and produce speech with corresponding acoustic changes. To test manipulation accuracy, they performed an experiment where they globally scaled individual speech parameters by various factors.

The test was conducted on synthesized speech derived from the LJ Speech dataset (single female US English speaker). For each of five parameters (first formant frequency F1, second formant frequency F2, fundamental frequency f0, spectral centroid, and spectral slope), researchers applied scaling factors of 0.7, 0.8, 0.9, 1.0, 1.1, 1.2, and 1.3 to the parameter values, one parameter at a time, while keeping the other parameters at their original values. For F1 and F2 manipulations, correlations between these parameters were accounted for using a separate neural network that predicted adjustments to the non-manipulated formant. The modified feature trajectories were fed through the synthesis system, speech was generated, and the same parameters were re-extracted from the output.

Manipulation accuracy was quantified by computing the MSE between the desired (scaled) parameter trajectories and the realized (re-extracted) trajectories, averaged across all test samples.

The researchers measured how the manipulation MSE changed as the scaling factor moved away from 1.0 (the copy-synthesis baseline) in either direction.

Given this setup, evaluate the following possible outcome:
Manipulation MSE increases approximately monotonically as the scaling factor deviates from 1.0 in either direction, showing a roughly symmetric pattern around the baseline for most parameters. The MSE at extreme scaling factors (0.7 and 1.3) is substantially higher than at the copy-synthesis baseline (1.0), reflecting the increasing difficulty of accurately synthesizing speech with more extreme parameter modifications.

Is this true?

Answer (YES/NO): NO